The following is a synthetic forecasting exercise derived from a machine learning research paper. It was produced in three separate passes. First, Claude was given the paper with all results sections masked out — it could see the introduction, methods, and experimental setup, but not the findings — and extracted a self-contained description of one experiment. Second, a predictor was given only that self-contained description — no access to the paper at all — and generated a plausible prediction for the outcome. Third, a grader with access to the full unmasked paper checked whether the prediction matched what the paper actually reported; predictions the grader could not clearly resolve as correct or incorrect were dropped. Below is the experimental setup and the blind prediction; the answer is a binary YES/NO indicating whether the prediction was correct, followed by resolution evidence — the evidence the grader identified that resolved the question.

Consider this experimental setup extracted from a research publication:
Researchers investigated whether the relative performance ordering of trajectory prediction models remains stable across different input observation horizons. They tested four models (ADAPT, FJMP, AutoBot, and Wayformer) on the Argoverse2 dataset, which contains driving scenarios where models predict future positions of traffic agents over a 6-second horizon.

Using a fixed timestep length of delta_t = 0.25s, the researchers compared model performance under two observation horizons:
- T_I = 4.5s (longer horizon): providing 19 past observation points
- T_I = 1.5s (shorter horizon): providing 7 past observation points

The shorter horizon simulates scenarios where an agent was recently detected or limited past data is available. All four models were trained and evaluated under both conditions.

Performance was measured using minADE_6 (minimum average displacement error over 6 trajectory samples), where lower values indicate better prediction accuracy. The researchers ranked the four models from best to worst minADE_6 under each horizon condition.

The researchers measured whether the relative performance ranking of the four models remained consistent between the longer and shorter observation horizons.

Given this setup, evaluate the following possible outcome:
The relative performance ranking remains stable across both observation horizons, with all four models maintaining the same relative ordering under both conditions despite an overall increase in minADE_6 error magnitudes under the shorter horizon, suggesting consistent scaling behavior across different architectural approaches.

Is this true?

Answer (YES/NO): NO